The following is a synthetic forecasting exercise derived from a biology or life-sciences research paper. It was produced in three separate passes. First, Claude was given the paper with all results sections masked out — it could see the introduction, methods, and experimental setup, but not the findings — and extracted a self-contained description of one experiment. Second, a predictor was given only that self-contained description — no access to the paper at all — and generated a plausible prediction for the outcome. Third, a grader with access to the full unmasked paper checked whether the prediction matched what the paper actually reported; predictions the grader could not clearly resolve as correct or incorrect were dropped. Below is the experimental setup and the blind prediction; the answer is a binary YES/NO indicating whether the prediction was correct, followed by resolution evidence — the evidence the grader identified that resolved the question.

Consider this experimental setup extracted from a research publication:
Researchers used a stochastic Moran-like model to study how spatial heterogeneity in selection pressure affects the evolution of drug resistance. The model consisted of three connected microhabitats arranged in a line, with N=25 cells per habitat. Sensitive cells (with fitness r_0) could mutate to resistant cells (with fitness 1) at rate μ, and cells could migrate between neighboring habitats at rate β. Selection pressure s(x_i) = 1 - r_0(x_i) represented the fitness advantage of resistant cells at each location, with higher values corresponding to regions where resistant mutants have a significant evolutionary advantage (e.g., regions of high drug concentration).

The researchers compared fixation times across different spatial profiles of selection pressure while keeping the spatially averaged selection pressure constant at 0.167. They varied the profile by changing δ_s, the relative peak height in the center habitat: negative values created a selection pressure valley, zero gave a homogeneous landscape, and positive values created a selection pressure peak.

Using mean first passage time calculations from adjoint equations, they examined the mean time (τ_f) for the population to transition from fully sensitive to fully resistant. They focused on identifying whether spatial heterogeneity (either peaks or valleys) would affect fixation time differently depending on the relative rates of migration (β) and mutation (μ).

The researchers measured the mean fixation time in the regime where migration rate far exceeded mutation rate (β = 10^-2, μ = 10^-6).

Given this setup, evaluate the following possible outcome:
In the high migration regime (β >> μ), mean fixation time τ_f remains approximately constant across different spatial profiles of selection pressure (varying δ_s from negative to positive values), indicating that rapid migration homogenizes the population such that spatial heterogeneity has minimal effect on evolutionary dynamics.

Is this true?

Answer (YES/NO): NO